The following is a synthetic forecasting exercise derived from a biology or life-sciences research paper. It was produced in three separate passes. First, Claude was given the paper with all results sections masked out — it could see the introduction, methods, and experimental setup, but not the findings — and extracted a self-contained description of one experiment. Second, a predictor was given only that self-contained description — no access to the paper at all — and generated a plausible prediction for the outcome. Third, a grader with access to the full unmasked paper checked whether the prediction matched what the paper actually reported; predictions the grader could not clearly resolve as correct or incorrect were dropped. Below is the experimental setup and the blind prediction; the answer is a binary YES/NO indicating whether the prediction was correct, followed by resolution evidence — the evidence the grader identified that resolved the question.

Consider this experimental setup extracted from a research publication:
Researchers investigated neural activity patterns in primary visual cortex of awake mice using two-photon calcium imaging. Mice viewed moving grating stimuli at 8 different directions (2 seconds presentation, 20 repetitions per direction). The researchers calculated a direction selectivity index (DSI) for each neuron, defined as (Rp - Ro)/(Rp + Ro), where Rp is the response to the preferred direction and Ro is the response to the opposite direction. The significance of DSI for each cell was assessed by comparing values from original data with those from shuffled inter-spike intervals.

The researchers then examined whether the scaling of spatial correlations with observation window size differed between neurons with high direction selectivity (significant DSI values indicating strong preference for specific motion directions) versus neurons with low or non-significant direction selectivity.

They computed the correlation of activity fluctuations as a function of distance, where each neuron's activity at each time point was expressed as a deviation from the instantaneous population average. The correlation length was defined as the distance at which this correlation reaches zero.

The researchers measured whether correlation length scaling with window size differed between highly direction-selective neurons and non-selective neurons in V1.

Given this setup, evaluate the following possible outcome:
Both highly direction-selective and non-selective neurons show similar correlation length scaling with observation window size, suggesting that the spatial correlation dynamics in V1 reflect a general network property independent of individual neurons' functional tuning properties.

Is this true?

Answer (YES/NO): YES